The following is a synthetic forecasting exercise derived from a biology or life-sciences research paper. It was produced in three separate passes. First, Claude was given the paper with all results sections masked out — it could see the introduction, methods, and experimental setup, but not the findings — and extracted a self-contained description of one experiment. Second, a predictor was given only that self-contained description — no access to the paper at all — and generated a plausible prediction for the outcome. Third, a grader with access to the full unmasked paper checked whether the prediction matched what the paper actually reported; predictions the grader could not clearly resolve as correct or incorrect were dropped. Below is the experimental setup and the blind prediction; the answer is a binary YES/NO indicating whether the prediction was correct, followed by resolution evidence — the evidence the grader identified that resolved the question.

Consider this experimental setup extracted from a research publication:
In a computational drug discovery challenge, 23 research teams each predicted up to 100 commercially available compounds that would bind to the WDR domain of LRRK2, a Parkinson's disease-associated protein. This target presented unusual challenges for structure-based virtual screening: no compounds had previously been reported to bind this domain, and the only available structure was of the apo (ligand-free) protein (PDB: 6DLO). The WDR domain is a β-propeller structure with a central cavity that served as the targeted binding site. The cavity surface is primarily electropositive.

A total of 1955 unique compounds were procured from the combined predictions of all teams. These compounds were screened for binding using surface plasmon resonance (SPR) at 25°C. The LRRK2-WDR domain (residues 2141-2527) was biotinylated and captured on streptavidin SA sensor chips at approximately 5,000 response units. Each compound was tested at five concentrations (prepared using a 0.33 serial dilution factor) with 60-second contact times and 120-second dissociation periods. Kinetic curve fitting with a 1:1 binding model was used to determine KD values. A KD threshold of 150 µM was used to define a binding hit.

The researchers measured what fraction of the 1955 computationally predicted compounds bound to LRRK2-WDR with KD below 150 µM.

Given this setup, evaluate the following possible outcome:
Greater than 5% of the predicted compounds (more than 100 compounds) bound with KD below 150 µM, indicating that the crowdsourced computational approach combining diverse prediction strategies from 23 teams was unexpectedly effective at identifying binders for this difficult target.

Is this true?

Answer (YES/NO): NO